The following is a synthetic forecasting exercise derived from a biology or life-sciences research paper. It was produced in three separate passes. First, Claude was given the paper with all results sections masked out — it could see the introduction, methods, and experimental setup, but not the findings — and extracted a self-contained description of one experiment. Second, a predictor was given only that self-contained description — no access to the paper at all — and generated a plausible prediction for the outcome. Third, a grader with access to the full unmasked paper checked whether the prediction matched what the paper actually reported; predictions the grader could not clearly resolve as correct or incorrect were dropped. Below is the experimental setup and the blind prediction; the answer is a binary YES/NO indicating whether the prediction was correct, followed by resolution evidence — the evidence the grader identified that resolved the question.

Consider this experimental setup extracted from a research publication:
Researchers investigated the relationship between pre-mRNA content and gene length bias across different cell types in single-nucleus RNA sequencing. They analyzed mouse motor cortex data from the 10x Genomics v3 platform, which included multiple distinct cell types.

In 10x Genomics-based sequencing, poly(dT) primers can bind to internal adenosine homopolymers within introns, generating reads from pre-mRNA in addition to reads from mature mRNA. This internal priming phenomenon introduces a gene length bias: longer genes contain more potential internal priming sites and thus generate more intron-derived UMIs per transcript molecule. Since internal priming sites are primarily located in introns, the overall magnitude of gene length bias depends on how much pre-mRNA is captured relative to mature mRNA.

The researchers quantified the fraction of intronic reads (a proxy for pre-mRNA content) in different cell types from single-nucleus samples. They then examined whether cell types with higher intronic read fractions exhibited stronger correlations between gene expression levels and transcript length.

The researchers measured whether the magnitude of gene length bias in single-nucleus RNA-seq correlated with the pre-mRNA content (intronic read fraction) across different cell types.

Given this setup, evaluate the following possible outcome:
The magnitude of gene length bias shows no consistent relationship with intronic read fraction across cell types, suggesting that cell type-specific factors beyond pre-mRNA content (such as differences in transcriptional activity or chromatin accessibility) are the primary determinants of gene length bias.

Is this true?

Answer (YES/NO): NO